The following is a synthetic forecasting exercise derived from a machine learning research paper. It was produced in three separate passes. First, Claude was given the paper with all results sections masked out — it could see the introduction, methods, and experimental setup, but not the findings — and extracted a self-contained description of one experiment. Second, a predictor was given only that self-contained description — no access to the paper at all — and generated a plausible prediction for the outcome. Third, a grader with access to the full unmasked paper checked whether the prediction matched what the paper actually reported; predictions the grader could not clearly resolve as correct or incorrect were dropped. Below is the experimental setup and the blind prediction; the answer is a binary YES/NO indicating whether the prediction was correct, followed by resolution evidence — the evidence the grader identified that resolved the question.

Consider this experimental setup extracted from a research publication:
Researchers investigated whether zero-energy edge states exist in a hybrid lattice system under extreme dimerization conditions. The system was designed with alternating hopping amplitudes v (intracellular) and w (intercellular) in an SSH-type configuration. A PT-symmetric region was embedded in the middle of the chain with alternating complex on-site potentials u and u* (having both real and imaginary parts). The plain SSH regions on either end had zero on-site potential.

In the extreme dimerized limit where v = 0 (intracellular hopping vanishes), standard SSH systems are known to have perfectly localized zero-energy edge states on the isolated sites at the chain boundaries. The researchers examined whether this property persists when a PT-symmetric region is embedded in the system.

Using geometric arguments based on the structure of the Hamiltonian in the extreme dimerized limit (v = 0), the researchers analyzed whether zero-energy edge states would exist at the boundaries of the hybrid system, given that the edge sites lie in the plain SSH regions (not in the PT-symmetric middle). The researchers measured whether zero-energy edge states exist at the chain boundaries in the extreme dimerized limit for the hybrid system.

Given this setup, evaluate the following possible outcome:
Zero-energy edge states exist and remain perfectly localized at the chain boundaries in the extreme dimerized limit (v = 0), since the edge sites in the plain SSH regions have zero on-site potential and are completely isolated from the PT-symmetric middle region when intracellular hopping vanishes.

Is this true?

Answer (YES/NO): YES